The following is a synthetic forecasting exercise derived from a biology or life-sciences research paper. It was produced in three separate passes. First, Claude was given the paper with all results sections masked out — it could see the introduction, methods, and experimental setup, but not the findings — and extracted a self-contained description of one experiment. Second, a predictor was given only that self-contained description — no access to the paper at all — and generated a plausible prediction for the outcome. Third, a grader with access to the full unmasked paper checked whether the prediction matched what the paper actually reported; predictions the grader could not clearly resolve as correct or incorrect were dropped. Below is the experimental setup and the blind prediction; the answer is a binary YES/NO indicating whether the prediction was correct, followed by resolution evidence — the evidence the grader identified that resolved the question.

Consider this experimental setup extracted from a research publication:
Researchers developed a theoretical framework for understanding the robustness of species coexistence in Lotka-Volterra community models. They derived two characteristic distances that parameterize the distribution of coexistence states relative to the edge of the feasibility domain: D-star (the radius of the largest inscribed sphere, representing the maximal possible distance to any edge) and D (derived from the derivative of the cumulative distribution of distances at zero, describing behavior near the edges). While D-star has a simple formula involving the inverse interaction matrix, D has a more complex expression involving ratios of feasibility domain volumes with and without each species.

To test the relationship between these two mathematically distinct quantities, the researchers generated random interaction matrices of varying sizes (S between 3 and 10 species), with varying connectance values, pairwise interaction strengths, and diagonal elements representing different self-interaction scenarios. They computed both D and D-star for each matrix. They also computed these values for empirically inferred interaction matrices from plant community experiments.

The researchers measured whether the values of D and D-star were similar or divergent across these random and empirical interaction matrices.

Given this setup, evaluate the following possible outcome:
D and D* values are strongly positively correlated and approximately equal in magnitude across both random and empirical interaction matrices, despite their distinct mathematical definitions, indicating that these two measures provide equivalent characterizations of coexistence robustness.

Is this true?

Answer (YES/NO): YES